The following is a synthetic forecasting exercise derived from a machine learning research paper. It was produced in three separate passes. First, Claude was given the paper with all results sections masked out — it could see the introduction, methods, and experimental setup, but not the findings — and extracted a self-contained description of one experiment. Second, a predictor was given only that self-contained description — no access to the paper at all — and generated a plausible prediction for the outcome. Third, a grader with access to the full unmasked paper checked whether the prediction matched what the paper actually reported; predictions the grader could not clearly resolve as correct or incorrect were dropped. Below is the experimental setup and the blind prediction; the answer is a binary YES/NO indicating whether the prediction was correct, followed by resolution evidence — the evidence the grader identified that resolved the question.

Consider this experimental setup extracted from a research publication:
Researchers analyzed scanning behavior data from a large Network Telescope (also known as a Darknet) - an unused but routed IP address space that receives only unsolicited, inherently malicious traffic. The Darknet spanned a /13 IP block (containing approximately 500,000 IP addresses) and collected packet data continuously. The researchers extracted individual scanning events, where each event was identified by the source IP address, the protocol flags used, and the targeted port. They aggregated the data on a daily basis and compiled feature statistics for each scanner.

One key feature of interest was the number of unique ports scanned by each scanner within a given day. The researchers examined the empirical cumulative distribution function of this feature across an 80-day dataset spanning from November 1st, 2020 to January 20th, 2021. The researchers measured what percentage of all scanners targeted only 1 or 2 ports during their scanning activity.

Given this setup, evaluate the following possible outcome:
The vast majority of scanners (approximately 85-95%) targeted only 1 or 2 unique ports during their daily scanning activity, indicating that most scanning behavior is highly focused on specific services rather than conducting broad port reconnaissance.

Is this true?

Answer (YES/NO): NO